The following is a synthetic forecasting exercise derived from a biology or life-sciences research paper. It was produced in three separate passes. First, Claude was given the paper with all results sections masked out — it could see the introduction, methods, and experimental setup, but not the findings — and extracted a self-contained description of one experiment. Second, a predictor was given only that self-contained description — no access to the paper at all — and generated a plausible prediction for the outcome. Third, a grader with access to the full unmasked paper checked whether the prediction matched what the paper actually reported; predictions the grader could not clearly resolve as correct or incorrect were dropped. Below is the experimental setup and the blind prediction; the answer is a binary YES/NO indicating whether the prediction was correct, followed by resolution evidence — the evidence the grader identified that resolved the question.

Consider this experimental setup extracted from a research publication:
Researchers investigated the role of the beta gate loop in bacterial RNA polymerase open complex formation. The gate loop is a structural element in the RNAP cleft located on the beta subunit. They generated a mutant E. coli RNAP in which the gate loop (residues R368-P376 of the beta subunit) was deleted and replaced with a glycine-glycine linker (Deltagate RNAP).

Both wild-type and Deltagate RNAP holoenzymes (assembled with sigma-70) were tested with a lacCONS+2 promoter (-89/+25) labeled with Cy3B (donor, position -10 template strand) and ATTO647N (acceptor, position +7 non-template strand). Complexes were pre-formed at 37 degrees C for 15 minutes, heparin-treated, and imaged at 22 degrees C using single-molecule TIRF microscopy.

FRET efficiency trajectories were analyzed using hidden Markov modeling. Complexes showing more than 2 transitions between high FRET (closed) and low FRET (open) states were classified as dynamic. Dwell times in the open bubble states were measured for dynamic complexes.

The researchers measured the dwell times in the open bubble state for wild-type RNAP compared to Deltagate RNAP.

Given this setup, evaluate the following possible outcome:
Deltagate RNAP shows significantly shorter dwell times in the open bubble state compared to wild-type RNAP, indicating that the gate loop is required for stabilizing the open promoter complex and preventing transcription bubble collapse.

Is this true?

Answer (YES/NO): NO